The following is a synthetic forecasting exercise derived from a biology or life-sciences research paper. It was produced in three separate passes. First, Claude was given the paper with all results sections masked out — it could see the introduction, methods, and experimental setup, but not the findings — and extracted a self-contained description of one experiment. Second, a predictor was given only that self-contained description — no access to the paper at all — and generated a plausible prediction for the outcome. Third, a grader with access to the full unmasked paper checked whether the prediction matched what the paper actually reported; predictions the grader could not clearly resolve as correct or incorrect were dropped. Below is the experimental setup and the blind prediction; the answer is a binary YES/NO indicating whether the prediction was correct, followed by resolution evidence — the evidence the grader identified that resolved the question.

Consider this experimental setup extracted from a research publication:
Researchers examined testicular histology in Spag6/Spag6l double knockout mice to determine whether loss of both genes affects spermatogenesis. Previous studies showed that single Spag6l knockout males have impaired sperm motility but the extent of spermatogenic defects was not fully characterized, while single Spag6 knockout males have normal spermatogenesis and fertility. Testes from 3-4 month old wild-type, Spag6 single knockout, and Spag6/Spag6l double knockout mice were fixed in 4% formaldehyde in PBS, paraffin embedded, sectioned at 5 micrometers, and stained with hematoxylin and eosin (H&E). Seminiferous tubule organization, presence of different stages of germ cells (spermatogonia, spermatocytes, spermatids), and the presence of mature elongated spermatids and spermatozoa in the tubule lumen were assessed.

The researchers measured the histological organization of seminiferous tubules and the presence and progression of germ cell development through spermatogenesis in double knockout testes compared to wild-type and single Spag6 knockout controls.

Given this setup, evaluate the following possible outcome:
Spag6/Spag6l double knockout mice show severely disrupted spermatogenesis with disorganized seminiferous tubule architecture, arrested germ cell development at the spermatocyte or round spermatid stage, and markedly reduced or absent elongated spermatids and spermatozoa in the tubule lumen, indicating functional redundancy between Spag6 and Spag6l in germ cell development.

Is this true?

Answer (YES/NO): NO